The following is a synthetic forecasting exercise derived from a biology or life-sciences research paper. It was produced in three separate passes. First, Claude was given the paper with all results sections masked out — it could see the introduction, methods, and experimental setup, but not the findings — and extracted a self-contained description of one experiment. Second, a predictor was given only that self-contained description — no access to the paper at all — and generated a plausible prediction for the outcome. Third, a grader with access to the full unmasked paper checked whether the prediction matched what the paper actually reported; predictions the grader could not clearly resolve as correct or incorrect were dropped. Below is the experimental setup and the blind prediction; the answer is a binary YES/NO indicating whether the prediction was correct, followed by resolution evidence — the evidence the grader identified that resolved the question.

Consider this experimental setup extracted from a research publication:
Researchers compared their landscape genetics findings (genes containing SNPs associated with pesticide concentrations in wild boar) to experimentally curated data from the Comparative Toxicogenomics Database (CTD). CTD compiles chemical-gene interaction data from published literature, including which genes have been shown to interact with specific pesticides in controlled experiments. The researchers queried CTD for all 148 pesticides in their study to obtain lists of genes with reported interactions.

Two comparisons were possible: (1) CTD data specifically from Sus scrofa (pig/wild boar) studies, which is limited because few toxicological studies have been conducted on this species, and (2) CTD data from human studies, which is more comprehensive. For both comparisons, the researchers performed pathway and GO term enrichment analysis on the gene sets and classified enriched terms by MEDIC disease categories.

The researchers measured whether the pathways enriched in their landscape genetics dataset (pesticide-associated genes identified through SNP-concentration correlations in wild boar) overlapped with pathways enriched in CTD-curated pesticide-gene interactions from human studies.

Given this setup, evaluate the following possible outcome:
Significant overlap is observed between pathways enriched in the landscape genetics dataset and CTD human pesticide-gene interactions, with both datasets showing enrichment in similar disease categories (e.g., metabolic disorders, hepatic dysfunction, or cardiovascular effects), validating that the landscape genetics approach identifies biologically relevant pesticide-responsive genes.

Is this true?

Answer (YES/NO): NO